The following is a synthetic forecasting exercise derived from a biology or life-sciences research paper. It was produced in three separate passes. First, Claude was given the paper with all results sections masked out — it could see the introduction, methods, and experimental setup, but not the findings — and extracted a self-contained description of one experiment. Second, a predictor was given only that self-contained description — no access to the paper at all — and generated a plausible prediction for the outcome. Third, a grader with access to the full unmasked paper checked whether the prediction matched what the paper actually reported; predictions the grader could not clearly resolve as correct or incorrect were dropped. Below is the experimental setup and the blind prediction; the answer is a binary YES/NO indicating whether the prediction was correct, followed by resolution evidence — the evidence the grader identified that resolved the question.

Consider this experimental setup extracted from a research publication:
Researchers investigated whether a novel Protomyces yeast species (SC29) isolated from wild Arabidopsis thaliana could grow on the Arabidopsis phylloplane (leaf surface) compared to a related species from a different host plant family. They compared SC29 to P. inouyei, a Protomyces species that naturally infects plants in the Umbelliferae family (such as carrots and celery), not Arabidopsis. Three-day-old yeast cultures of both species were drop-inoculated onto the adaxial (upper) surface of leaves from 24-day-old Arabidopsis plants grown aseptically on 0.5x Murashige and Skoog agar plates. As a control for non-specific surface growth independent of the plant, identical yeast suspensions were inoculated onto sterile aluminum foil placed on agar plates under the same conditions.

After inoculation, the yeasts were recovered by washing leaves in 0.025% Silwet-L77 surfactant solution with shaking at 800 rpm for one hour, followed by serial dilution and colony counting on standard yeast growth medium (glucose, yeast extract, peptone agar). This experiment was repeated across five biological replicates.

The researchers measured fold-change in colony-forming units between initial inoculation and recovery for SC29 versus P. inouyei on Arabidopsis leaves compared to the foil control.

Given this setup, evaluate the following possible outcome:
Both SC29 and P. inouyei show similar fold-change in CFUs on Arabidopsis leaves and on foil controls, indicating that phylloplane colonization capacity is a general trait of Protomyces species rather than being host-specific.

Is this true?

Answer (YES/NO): NO